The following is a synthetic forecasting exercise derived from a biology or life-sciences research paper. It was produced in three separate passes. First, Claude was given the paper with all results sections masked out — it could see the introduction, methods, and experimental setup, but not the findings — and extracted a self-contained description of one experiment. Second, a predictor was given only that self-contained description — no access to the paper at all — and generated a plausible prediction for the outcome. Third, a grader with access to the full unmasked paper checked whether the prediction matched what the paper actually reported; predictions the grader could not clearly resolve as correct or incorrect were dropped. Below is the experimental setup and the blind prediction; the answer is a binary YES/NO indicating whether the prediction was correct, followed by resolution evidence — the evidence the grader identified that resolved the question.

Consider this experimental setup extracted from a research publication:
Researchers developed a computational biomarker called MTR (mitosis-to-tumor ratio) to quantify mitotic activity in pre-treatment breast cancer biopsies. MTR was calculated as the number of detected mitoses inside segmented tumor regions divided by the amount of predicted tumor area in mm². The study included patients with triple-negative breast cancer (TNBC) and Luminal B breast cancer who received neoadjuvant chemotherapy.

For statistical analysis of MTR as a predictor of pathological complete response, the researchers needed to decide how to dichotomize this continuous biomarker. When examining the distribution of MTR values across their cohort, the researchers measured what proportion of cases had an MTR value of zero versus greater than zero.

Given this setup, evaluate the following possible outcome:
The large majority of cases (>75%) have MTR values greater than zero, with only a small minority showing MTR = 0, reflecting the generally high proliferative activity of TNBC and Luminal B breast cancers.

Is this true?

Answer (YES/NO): NO